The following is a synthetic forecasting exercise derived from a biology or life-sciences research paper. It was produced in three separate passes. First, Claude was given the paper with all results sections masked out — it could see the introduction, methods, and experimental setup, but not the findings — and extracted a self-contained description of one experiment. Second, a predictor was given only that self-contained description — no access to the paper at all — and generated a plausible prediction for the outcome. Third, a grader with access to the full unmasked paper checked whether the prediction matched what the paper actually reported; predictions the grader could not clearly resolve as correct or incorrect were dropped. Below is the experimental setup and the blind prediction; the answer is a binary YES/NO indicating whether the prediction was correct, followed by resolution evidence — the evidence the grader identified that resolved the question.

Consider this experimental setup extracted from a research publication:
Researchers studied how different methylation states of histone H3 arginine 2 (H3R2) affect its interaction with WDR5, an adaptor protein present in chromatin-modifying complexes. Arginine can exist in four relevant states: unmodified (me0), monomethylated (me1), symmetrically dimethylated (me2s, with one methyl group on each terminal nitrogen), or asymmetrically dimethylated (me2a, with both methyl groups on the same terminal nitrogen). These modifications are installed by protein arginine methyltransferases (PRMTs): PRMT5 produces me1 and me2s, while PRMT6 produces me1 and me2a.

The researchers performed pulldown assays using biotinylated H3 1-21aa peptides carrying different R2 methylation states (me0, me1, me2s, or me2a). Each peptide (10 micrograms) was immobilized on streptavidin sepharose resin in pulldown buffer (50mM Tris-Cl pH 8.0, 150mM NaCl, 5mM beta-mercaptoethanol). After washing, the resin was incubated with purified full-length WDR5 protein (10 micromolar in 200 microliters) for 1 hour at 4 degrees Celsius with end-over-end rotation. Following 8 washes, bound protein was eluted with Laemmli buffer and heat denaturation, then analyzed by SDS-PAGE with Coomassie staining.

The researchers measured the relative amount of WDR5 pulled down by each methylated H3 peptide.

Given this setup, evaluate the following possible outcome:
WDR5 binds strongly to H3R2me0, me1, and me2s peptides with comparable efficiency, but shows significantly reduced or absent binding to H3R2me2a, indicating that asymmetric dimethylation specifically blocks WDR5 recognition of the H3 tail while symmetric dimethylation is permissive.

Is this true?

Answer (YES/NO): YES